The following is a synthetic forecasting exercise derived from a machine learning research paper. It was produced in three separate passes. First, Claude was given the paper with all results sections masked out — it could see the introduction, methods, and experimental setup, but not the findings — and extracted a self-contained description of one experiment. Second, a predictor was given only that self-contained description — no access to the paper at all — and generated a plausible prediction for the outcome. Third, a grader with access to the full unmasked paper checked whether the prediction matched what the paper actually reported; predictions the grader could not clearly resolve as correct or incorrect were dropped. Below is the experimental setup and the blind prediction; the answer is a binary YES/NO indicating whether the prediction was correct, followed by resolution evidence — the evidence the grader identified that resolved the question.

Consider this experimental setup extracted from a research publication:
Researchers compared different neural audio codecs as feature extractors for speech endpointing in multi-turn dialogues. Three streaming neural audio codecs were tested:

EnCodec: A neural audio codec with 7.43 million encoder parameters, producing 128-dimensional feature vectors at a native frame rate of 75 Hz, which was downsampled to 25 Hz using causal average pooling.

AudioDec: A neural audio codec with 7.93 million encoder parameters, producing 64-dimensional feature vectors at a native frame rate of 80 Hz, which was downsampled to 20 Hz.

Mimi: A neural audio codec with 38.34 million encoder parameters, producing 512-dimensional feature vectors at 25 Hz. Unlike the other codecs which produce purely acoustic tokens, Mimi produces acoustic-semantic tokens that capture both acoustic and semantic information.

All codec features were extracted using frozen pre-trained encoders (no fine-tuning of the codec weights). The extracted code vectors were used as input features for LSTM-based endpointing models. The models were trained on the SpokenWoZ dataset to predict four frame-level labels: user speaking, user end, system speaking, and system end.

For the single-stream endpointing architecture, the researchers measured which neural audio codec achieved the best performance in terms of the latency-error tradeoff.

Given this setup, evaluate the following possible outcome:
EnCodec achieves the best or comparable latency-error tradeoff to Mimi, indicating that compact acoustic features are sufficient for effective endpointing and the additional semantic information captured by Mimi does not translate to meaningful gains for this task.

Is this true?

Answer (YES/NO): NO